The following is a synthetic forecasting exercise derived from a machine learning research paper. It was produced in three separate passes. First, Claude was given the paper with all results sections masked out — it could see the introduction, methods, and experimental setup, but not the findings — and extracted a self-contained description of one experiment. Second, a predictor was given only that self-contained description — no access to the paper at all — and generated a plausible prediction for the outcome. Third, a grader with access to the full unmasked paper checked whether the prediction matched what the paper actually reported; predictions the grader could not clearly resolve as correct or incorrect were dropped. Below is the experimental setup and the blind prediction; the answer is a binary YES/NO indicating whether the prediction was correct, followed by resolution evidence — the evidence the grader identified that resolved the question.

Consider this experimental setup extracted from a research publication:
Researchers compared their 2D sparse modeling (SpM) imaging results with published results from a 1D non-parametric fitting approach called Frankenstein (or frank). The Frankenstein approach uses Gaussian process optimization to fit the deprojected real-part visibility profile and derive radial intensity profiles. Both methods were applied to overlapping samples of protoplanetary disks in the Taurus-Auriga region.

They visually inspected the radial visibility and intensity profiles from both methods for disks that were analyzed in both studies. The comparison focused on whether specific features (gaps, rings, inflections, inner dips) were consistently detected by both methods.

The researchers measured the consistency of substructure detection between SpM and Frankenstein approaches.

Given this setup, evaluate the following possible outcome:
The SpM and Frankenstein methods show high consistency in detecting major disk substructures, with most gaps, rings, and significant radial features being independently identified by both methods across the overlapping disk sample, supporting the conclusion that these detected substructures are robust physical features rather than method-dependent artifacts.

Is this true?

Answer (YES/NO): NO